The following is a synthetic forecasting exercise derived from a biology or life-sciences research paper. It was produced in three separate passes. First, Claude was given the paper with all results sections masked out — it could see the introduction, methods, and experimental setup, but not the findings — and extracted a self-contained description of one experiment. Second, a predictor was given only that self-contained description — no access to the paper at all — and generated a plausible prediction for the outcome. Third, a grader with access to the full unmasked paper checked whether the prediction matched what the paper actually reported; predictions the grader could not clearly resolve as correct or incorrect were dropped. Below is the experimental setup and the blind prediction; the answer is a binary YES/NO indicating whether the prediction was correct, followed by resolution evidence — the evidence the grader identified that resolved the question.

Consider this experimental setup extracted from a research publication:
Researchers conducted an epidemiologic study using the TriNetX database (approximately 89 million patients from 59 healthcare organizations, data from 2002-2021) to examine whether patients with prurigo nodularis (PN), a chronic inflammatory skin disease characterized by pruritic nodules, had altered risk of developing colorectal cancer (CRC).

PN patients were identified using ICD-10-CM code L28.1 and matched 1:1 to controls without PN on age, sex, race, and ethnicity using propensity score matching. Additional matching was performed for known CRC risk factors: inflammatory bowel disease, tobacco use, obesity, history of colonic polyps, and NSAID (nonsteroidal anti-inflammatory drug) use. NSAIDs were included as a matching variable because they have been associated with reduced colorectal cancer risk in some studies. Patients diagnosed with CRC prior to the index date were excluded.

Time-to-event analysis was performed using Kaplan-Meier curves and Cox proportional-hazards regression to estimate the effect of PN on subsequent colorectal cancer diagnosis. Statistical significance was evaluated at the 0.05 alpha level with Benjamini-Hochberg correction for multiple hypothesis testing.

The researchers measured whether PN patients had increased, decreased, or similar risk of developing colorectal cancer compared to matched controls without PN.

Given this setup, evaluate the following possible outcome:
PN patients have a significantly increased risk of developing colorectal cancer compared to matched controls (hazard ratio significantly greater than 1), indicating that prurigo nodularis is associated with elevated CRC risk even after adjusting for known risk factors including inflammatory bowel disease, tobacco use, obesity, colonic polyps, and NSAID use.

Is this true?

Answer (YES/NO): YES